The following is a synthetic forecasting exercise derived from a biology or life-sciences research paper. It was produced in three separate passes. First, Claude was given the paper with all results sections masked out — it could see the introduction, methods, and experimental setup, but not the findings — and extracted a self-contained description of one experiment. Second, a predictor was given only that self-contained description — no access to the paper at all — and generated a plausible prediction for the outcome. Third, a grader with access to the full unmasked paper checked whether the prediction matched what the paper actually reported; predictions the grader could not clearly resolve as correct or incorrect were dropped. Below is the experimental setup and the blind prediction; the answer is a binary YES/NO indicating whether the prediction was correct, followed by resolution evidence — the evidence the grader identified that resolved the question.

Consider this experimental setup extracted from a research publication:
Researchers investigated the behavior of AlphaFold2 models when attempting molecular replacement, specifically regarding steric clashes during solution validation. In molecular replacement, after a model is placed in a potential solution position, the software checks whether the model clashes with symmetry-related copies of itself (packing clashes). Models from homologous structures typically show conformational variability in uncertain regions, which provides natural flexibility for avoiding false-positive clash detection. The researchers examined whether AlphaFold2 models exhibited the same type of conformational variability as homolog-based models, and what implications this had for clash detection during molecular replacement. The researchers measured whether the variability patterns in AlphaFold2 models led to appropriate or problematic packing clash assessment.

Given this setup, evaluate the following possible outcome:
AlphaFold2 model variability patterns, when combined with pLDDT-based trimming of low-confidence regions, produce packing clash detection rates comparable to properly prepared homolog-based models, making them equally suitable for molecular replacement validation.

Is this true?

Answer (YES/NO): NO